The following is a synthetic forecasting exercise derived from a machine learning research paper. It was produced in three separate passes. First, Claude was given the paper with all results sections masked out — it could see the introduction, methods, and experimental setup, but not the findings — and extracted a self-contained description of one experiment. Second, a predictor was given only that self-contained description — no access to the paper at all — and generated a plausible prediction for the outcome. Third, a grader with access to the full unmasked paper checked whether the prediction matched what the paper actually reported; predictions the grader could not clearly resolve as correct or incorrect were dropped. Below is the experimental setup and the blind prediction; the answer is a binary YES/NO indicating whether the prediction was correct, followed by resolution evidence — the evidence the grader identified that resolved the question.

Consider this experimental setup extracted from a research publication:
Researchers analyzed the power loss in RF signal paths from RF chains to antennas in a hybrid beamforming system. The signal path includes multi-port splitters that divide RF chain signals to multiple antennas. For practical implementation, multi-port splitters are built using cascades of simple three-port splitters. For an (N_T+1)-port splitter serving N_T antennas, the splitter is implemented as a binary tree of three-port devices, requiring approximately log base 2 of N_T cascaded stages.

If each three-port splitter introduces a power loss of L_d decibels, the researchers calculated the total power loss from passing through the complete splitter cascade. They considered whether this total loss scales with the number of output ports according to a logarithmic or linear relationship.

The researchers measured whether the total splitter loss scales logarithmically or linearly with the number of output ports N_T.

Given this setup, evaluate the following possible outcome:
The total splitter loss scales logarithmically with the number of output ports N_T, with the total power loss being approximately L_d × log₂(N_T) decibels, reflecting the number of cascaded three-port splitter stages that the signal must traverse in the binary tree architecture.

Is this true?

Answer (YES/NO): YES